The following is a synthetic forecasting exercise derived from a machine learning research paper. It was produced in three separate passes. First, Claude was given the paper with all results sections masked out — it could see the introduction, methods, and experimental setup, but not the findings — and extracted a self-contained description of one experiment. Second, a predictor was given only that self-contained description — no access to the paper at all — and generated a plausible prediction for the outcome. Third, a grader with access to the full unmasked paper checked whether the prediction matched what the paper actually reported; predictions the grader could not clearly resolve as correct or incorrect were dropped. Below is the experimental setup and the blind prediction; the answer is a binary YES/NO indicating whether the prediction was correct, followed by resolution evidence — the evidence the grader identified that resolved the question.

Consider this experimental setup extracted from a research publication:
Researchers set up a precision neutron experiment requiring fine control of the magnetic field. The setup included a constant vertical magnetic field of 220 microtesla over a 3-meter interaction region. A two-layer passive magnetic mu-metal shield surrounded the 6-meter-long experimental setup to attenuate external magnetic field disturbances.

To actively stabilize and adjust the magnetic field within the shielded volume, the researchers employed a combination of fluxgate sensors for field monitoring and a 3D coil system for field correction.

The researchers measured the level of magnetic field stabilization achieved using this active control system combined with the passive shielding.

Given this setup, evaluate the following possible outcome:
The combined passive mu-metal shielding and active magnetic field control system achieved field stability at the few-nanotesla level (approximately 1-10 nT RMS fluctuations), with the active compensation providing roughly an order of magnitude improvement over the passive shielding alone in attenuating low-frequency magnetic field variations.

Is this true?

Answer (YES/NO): NO